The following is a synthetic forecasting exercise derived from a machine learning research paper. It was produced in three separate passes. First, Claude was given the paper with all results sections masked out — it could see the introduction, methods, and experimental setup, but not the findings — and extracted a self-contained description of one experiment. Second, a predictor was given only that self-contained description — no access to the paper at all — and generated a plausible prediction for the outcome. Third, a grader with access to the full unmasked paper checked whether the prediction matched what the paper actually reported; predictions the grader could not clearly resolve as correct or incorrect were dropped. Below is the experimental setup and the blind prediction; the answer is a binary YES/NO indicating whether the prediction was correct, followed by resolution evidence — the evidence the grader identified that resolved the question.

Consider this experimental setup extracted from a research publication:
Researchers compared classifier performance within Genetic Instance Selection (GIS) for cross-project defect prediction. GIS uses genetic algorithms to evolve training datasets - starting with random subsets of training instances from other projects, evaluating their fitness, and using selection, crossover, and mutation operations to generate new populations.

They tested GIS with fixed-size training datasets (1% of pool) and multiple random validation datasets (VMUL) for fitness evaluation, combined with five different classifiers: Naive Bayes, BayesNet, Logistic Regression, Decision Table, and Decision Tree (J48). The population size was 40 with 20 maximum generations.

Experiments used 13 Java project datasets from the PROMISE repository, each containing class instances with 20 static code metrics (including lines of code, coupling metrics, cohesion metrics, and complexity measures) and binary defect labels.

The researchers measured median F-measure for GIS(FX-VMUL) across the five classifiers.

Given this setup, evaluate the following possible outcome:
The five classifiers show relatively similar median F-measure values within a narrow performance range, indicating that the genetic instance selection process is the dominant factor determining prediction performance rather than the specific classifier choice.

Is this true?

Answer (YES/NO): NO